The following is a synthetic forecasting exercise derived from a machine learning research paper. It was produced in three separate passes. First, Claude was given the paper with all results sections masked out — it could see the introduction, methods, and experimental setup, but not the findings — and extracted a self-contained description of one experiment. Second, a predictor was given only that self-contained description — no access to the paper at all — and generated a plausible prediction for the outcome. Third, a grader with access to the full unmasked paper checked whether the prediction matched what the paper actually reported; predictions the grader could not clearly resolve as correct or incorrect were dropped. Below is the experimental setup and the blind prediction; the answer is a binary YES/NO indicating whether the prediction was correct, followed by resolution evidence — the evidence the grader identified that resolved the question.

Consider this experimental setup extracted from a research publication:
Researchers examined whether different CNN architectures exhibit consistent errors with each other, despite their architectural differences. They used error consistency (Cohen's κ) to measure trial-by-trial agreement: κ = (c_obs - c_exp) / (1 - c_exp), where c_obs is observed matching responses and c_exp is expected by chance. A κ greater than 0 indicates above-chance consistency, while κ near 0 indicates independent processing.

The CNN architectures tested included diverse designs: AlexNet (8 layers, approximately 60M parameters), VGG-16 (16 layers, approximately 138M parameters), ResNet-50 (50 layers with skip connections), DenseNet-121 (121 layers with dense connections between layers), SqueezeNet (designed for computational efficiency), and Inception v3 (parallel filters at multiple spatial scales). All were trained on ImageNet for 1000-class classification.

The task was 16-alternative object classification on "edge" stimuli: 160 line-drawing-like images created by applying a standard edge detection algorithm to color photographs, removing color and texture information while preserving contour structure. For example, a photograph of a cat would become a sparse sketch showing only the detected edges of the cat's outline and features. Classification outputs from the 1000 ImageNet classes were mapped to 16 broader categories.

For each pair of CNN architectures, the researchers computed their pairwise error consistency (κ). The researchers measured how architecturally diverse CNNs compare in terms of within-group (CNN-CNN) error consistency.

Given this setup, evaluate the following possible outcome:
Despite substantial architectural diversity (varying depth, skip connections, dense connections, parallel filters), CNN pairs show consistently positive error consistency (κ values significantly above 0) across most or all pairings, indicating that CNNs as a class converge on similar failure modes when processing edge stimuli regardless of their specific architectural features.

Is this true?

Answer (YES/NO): YES